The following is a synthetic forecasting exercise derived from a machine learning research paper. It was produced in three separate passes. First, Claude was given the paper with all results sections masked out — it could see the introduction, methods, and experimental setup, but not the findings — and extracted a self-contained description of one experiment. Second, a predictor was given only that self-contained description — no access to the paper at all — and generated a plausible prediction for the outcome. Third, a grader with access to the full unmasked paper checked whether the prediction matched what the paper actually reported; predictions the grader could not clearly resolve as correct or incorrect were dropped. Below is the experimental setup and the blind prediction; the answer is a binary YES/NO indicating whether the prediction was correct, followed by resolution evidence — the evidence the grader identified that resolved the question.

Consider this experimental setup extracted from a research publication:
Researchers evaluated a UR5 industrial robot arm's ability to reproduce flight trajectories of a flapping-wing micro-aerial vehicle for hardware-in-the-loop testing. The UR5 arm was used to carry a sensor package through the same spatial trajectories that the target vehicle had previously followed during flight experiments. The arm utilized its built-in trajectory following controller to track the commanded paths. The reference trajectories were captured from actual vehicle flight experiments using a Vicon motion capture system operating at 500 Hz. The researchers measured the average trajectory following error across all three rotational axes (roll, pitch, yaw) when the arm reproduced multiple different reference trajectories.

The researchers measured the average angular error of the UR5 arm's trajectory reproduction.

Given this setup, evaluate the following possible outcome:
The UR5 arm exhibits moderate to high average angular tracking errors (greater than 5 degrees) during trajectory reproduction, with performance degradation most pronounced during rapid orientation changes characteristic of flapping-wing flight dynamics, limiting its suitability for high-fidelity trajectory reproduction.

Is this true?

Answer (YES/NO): NO